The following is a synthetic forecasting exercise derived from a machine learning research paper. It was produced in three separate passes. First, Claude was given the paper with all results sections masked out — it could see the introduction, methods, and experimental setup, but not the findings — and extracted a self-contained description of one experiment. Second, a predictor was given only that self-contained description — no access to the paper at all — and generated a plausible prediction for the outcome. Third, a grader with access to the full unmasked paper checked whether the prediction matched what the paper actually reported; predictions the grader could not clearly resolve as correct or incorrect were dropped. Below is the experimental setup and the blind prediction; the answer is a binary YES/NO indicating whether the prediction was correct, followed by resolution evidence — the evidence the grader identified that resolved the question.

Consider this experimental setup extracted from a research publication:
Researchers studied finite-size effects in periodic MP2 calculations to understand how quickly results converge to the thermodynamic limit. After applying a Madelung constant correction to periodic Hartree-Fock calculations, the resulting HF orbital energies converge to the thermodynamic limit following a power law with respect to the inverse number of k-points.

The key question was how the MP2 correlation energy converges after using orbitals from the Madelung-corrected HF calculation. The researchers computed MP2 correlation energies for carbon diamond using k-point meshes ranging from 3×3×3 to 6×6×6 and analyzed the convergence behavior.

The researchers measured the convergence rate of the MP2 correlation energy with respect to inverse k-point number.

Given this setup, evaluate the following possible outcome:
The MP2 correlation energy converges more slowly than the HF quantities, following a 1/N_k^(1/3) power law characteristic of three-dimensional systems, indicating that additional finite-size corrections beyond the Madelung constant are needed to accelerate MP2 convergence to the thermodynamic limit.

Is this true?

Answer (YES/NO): NO